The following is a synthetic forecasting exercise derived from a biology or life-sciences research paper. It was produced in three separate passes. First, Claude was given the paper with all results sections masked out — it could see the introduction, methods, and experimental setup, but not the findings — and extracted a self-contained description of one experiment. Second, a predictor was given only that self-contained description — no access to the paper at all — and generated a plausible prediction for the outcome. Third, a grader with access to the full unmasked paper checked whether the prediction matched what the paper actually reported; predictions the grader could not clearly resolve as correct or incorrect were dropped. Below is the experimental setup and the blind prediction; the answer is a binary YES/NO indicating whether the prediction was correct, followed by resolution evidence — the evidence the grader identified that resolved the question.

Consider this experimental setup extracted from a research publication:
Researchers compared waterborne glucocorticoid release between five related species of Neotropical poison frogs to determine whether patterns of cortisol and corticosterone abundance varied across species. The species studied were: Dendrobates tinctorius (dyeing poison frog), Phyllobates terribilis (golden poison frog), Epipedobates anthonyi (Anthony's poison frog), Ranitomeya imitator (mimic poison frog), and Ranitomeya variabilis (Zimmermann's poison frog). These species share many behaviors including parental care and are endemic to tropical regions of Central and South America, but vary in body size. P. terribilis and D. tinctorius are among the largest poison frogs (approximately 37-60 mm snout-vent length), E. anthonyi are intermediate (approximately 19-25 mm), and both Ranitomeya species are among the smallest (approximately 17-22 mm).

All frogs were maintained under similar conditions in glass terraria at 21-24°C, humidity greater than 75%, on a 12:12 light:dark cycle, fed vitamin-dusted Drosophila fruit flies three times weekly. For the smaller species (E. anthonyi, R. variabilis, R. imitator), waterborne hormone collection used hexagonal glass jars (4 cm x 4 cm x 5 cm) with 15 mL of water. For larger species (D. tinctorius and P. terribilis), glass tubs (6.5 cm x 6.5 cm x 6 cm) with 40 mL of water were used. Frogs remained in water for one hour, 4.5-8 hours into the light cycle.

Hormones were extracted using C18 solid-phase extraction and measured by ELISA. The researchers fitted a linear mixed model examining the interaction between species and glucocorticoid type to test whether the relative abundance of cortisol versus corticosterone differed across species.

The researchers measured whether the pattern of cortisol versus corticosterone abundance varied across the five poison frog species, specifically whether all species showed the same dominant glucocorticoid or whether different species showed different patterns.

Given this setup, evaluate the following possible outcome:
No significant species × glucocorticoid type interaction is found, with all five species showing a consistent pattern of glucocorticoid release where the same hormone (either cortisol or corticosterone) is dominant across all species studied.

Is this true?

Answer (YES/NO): NO